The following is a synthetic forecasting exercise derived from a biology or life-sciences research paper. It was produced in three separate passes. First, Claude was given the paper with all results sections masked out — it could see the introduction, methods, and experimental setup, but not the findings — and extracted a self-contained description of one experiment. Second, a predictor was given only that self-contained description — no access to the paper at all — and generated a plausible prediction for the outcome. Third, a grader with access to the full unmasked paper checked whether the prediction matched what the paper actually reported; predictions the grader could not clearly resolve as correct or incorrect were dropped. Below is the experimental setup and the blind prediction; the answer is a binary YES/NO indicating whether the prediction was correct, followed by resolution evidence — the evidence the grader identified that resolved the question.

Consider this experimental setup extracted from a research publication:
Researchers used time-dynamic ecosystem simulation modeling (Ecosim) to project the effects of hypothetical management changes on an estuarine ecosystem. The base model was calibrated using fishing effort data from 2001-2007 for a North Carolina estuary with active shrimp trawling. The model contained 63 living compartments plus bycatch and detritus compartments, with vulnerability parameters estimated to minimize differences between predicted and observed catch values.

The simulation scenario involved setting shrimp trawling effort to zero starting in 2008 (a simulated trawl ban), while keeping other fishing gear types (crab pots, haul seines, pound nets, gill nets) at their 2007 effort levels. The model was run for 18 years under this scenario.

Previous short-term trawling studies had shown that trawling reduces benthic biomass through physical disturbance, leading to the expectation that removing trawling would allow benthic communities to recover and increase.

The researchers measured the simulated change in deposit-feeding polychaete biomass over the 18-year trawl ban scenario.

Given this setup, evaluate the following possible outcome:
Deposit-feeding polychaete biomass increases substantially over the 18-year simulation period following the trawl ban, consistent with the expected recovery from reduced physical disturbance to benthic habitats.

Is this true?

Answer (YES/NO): NO